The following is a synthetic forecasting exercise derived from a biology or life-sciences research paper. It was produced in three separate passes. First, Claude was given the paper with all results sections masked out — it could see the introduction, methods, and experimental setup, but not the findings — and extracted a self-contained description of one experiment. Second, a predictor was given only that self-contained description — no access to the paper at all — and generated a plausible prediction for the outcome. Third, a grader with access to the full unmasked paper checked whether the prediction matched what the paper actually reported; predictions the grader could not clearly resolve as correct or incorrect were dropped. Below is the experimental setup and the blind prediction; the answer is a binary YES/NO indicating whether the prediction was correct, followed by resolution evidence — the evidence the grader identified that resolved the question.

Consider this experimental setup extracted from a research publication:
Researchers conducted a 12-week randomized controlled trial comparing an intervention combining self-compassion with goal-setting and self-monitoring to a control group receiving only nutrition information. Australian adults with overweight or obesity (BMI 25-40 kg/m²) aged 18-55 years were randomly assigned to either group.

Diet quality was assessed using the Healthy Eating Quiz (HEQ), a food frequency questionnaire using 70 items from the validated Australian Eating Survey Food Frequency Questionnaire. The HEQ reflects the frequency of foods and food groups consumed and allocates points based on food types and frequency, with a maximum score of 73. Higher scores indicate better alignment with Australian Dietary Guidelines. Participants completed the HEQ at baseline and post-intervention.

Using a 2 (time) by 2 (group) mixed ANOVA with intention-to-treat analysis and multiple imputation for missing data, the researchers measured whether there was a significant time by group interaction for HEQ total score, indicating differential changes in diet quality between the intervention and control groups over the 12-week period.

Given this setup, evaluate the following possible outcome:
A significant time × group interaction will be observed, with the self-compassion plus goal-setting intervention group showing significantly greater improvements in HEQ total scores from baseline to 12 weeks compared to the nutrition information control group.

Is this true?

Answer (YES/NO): NO